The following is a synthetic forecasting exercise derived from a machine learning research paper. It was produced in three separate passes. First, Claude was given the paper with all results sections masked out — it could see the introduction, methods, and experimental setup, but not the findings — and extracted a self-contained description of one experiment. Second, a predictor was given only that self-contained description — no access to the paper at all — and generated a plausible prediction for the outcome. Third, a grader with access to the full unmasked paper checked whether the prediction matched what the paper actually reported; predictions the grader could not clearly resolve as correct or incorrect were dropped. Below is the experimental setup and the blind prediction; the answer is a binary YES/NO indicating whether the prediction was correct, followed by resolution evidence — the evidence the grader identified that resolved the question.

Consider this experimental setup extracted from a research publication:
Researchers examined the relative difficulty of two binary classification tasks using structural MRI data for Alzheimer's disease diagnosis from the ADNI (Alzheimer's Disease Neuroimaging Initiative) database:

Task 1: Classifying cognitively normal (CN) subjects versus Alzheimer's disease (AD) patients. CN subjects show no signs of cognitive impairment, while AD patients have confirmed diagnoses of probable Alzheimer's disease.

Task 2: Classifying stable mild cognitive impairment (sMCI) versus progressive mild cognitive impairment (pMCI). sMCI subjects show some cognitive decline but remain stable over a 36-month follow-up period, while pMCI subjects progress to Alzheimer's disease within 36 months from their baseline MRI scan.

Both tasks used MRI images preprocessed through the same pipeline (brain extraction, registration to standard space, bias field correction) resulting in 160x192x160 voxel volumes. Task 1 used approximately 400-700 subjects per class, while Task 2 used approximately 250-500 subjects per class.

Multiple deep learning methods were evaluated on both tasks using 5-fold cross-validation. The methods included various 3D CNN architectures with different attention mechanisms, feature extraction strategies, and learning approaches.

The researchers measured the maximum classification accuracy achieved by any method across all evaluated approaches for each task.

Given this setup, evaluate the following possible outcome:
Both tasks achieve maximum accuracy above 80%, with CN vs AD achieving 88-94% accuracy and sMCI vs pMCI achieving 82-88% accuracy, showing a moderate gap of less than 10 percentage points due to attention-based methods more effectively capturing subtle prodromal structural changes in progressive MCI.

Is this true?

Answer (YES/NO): NO